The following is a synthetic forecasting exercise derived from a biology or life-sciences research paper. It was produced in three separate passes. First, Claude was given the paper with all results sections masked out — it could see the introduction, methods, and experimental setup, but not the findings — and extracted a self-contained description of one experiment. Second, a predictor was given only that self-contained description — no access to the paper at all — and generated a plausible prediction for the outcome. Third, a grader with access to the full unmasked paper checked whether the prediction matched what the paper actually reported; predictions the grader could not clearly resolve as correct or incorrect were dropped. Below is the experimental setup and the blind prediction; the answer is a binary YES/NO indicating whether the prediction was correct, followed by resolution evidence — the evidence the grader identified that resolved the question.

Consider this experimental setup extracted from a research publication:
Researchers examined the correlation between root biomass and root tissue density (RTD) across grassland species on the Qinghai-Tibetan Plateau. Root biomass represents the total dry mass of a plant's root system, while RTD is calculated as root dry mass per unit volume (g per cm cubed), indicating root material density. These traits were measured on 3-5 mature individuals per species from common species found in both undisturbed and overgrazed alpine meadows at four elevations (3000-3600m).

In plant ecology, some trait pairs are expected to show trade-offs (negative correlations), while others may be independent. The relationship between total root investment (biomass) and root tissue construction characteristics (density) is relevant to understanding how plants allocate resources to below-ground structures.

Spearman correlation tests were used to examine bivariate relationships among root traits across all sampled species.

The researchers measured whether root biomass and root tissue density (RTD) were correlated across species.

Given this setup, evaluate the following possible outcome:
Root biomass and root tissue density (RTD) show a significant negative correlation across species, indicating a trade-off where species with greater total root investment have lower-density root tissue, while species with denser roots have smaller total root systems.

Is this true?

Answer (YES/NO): NO